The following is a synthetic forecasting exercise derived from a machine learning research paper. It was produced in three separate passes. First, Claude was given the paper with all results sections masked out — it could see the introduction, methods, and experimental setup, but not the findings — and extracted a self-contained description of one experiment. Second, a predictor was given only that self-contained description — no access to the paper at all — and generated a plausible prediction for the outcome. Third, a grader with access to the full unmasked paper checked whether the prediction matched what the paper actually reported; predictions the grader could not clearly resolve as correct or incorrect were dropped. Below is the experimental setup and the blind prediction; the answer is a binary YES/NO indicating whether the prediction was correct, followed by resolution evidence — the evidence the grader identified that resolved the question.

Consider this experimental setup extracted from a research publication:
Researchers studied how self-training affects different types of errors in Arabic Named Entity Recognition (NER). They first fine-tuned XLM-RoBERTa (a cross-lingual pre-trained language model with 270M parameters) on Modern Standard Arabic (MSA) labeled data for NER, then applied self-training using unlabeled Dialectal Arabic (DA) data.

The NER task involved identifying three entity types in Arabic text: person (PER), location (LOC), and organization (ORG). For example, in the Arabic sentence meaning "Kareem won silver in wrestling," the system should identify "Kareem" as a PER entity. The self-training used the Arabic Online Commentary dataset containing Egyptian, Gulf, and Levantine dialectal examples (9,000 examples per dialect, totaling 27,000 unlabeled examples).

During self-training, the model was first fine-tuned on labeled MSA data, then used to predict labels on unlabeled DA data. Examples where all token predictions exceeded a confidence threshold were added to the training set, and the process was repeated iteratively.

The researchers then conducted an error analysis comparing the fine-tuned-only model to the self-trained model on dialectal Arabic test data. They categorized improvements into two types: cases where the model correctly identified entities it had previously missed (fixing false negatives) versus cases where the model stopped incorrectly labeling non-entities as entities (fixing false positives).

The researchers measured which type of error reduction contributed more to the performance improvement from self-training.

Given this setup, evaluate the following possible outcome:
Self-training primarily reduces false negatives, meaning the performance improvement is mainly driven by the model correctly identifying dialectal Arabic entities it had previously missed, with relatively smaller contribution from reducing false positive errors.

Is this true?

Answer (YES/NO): NO